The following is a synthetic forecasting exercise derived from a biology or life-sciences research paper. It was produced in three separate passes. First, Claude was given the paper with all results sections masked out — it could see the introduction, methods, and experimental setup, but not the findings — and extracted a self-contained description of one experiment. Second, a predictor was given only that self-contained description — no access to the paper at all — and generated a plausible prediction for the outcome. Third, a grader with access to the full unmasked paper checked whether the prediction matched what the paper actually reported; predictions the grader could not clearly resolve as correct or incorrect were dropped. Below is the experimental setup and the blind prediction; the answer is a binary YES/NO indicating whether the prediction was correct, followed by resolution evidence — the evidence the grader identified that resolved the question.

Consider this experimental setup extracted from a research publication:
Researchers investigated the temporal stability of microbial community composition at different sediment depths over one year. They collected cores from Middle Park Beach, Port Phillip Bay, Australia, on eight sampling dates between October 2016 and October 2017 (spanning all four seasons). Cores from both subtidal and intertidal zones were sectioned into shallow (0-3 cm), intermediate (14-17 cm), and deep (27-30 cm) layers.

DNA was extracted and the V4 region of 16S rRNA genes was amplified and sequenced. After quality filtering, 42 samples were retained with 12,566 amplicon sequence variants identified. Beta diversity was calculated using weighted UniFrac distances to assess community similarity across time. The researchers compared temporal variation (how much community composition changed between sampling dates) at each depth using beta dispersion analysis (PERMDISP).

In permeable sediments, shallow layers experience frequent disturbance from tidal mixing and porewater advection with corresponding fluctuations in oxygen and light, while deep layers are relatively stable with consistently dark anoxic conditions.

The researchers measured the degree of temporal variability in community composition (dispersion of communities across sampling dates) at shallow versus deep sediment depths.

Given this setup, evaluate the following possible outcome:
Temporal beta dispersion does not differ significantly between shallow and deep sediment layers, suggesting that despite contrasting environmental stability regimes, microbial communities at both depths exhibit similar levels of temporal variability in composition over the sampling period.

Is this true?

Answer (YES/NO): NO